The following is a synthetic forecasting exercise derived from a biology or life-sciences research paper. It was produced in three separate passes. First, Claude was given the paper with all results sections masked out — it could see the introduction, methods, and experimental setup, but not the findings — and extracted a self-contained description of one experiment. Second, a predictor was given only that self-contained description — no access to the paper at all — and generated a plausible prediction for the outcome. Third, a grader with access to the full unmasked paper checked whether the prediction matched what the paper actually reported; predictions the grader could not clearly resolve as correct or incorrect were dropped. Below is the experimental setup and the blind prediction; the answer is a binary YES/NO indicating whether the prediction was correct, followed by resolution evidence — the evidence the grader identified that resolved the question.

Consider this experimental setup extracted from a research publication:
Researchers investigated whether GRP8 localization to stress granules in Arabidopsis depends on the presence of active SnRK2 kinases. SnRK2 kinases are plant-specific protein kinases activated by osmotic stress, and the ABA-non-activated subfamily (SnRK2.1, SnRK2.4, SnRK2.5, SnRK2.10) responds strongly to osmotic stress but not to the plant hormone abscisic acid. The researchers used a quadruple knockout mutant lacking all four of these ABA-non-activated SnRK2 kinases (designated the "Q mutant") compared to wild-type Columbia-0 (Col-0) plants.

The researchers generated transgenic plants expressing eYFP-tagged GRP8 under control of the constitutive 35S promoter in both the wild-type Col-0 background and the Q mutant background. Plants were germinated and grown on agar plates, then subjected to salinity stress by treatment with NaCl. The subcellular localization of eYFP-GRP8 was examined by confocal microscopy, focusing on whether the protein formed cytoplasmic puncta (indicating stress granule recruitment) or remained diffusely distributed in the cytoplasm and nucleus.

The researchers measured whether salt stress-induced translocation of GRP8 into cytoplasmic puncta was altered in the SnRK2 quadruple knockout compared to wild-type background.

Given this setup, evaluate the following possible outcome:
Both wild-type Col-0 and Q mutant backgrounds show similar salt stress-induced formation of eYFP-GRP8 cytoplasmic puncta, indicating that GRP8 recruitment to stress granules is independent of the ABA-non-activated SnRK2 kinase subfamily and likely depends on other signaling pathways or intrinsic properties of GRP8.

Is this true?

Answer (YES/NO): NO